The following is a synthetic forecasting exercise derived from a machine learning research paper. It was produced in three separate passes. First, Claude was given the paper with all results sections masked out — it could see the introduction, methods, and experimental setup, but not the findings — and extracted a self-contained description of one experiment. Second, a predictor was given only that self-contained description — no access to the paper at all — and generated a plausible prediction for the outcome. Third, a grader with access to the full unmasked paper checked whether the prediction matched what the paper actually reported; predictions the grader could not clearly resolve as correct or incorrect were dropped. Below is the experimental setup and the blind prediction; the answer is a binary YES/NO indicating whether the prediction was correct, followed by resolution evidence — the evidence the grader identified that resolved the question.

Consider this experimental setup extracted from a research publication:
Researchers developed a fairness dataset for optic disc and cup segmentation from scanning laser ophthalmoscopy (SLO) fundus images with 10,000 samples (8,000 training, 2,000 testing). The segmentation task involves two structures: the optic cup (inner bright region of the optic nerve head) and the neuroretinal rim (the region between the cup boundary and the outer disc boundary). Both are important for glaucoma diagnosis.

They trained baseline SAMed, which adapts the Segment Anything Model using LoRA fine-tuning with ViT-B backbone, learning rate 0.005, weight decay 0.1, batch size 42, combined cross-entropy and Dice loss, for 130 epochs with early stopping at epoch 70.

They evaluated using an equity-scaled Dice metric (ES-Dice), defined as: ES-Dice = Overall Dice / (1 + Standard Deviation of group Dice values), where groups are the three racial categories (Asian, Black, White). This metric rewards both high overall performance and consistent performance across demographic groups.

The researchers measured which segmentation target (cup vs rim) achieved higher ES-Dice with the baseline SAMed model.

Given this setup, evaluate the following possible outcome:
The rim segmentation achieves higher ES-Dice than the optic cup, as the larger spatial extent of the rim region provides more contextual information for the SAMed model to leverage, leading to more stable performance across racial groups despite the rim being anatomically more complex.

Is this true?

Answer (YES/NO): NO